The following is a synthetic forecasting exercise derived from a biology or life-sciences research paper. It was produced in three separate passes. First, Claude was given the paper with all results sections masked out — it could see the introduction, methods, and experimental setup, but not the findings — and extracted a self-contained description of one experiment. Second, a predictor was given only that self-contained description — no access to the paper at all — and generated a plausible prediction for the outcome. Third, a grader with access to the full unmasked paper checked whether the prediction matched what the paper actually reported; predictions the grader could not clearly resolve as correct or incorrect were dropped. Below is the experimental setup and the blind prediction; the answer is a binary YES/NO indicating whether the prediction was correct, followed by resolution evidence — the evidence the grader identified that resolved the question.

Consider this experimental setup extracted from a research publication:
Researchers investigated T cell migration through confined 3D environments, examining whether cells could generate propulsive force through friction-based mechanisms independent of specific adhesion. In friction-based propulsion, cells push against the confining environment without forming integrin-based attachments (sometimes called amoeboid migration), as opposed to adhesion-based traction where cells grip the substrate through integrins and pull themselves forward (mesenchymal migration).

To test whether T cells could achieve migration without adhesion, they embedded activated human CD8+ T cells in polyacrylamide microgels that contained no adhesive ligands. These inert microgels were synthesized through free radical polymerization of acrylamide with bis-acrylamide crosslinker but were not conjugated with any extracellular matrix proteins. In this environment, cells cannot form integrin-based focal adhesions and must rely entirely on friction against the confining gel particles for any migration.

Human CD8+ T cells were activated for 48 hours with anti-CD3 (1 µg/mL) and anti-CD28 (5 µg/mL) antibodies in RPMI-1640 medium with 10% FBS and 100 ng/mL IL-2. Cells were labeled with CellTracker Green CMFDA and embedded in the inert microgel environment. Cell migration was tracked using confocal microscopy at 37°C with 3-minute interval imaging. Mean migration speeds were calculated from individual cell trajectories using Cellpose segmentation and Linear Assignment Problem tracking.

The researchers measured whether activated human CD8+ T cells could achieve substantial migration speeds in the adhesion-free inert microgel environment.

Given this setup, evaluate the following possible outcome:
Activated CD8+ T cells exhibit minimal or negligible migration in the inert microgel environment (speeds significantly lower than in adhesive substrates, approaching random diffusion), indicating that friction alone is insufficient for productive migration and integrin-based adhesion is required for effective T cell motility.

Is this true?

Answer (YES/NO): YES